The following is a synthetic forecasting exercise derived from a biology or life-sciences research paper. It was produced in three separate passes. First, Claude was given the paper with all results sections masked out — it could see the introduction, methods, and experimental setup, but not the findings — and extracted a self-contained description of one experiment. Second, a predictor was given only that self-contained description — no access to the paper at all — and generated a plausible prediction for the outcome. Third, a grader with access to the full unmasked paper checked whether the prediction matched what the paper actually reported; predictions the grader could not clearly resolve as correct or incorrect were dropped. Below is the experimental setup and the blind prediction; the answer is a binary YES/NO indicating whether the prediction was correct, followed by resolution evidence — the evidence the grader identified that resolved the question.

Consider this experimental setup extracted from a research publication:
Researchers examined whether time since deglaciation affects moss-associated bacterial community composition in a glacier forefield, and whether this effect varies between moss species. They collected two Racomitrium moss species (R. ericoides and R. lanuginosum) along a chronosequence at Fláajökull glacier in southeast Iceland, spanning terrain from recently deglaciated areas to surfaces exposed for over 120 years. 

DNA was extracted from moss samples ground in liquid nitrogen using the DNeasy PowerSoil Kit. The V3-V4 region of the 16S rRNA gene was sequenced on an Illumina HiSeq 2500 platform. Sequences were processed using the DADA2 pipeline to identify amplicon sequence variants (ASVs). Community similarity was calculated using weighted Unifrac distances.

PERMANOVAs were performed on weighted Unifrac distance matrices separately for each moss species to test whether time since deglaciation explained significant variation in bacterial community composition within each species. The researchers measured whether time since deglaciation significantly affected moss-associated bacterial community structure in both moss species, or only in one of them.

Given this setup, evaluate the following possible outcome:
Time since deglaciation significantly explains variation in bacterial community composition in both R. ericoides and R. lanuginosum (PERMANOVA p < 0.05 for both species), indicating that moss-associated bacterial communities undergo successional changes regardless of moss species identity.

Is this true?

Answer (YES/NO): NO